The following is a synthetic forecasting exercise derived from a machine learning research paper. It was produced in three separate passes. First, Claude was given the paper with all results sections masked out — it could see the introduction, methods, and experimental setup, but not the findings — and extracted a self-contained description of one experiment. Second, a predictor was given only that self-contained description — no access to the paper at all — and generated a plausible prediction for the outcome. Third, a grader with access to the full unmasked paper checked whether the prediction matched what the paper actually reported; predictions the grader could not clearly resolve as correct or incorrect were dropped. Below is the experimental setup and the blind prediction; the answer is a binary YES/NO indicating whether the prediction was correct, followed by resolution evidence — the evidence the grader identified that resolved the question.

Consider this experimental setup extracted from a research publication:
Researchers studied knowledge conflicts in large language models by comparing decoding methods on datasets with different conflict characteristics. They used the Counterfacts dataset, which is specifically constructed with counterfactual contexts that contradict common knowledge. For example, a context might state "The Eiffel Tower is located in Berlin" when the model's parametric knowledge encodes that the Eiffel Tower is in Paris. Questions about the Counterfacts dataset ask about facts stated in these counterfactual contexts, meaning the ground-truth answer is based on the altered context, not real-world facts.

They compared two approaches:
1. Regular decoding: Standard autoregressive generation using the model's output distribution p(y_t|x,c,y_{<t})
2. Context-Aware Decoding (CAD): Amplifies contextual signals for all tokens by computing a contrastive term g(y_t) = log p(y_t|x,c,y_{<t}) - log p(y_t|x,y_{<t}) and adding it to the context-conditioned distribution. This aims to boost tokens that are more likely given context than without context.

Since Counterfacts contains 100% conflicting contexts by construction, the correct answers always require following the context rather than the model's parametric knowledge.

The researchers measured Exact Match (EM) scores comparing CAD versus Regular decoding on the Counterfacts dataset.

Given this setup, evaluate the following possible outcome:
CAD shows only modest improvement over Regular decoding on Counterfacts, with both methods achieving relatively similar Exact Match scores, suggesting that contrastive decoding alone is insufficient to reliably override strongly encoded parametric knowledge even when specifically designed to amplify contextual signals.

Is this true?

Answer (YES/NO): NO